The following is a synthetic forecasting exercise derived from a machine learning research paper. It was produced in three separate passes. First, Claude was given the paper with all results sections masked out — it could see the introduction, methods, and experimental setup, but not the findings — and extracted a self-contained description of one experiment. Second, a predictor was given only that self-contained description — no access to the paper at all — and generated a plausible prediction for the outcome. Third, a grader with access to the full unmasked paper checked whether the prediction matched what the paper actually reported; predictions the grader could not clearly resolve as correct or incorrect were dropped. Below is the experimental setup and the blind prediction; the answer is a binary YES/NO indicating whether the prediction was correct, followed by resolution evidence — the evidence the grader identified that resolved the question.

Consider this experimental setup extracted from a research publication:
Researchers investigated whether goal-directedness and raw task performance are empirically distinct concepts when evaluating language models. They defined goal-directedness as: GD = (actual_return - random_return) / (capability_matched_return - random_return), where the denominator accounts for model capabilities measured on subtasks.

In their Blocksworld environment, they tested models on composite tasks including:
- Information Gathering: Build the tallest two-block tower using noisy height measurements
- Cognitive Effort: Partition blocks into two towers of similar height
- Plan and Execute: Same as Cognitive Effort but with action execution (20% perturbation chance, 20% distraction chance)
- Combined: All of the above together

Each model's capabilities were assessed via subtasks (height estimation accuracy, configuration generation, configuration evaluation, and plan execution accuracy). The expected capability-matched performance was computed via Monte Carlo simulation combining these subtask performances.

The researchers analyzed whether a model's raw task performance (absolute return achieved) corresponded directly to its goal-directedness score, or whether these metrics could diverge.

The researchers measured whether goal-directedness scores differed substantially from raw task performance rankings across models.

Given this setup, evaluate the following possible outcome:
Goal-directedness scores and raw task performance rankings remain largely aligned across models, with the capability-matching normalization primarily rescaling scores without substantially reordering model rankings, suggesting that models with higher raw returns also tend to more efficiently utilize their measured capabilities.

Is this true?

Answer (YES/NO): NO